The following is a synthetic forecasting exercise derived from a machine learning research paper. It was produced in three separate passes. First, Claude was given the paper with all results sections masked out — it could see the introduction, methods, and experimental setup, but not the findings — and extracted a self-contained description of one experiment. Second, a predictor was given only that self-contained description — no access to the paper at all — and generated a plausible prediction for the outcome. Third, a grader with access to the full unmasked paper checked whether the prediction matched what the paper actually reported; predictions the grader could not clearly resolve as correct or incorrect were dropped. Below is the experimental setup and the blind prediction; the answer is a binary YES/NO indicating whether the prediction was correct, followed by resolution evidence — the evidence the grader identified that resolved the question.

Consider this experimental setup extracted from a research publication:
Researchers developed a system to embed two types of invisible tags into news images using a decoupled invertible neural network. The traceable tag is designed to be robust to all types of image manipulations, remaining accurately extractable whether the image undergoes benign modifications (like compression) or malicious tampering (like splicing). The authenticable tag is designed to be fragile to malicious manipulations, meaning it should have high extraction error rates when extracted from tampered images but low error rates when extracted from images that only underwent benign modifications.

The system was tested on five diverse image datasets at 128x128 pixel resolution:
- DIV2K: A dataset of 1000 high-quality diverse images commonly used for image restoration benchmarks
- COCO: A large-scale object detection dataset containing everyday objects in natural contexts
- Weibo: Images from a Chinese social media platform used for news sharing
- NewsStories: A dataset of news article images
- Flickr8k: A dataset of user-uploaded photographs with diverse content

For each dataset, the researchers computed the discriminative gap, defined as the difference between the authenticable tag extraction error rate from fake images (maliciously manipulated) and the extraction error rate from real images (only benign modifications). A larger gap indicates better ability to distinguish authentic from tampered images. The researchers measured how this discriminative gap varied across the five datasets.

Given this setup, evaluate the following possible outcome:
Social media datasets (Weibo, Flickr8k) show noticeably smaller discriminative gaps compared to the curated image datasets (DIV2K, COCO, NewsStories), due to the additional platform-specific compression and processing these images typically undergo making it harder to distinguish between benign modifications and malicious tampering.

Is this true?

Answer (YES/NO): NO